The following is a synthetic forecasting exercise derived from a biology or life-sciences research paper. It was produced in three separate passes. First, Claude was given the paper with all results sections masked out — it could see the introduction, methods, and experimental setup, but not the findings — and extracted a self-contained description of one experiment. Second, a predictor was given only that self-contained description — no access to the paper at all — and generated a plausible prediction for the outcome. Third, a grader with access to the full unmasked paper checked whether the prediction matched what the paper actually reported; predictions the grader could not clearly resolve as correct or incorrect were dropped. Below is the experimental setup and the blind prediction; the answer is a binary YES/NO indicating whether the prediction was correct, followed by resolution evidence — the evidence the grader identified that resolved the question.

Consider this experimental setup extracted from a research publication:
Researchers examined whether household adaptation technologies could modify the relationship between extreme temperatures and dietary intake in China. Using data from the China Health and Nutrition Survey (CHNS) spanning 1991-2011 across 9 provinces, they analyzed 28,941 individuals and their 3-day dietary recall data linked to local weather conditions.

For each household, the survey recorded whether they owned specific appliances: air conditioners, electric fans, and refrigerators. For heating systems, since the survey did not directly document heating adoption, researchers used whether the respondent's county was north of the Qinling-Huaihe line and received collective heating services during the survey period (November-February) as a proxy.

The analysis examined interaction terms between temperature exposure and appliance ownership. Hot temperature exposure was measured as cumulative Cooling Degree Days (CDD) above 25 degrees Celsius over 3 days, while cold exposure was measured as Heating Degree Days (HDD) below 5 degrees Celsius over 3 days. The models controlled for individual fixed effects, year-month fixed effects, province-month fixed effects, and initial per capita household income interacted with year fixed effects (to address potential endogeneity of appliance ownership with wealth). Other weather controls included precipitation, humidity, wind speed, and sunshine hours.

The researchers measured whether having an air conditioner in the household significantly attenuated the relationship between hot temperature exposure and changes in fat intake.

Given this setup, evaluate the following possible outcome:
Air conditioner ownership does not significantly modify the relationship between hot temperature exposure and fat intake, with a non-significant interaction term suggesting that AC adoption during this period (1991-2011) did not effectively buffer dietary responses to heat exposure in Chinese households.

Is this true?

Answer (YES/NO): NO